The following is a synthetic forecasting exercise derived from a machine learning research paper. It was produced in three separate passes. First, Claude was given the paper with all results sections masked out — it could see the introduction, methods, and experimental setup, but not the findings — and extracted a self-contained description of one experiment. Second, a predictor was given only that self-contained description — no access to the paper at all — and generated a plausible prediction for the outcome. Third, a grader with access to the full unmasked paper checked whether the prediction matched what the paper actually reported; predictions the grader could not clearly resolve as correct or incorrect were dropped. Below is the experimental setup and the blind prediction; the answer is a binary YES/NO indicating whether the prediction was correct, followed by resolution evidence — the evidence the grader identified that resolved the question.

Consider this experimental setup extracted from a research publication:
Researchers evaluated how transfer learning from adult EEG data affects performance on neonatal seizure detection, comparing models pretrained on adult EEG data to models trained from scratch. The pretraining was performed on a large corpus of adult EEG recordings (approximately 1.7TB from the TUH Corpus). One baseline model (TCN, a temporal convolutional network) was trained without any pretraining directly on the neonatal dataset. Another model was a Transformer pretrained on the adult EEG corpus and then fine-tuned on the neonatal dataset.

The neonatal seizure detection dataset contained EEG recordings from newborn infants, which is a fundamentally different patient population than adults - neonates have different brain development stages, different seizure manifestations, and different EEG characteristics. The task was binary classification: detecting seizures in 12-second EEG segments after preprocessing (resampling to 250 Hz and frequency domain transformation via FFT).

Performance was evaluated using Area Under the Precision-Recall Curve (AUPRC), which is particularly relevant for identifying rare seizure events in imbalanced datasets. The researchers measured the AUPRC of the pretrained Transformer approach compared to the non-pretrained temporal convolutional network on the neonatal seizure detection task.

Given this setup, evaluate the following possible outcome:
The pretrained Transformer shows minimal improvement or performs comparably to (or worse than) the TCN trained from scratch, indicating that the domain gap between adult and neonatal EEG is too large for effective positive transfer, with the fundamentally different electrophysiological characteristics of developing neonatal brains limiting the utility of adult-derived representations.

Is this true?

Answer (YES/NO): NO